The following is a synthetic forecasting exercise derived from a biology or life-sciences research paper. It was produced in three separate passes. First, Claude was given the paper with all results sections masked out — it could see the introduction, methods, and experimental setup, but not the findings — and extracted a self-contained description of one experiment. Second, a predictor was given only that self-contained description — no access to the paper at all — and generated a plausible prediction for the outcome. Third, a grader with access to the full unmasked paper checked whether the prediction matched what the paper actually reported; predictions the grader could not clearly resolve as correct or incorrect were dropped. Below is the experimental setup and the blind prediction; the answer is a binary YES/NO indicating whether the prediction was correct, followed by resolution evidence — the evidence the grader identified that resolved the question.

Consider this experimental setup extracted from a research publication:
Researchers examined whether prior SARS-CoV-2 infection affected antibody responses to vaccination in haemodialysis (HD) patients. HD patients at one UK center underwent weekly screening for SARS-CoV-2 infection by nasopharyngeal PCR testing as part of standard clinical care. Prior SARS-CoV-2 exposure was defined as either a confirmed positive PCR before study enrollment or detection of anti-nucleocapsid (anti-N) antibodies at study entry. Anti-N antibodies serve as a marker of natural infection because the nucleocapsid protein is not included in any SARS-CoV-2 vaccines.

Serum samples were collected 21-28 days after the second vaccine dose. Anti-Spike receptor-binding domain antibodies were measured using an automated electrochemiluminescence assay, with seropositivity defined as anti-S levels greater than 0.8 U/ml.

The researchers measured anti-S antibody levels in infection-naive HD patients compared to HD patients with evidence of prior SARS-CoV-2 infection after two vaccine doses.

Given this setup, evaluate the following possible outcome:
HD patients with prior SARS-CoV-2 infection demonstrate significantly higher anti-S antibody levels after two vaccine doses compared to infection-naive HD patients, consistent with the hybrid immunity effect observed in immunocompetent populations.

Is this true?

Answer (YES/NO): YES